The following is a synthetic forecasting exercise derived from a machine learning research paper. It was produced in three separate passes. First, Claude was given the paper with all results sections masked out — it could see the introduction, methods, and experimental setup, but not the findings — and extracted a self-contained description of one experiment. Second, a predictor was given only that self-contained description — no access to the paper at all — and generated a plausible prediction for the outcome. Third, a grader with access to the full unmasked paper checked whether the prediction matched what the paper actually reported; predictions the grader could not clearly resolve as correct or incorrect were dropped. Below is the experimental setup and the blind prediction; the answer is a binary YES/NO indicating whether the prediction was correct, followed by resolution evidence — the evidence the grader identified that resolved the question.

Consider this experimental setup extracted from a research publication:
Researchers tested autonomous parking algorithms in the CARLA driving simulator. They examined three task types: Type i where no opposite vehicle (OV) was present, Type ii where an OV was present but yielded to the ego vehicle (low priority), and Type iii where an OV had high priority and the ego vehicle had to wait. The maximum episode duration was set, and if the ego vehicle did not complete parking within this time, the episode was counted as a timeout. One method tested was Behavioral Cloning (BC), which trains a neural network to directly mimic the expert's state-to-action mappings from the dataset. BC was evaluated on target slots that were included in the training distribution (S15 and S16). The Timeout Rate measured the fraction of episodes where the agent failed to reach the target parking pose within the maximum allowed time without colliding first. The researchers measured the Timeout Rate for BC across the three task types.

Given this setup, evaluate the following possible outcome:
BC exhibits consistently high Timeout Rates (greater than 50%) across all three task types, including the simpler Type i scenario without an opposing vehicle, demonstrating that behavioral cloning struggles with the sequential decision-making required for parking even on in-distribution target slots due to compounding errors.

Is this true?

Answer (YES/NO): NO